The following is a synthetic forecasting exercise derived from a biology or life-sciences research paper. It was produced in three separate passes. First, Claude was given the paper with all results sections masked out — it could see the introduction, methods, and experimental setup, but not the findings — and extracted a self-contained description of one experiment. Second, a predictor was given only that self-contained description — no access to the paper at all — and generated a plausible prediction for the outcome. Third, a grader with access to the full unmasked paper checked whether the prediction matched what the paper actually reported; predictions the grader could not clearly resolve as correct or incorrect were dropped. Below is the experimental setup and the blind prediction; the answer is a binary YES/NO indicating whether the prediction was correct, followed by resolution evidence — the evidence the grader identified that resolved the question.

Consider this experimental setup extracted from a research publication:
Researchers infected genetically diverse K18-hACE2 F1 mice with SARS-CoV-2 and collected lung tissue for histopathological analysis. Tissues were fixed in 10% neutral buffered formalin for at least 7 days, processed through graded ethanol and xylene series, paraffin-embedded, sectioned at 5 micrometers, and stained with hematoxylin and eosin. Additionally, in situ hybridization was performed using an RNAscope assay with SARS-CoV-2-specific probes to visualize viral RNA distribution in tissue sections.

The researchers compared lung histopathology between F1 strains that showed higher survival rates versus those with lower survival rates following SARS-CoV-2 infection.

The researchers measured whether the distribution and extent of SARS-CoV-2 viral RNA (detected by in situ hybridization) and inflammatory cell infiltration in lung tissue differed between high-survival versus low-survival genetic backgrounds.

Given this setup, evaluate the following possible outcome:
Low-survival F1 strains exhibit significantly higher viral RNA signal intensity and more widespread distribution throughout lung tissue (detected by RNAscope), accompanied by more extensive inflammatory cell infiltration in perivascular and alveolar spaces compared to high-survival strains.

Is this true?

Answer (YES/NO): NO